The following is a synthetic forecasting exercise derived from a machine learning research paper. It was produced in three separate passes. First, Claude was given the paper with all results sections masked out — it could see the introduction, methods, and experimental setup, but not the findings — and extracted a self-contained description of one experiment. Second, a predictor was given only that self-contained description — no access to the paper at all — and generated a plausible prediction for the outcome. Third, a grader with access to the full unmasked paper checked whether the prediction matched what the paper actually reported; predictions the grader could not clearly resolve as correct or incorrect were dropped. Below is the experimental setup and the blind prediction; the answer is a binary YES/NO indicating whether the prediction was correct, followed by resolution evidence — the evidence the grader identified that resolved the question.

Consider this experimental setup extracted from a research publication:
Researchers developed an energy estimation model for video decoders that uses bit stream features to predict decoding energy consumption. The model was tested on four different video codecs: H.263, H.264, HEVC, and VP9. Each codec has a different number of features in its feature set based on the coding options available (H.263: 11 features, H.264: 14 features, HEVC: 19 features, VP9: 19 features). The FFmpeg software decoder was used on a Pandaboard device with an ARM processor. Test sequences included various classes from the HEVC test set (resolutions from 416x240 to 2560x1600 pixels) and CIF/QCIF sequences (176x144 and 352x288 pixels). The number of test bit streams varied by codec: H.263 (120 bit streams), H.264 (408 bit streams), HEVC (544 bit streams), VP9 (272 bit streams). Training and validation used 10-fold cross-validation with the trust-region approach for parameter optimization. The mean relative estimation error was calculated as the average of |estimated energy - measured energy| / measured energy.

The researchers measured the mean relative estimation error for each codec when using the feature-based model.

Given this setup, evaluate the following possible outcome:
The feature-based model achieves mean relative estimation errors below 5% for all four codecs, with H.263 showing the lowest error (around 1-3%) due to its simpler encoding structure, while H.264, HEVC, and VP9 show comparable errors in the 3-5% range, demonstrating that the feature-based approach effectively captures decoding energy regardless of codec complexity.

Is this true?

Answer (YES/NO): NO